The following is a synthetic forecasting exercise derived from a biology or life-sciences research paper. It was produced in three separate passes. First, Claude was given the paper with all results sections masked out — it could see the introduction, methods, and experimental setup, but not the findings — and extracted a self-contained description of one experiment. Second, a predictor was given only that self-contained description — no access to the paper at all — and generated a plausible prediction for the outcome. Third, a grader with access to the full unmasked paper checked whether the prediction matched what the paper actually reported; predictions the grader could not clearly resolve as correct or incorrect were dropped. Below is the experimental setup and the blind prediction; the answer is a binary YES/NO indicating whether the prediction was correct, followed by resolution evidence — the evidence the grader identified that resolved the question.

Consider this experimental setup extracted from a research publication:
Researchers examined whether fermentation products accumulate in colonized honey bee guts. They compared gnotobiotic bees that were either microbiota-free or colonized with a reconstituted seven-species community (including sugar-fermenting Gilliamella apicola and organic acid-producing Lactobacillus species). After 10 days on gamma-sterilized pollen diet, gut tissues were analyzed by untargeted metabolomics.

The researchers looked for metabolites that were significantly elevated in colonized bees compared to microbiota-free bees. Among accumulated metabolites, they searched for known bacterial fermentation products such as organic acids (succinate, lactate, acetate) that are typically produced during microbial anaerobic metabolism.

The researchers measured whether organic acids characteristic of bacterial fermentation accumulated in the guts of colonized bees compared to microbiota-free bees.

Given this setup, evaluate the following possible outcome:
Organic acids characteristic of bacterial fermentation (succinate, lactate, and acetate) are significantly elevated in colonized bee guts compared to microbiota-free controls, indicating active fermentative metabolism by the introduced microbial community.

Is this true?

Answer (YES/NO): NO